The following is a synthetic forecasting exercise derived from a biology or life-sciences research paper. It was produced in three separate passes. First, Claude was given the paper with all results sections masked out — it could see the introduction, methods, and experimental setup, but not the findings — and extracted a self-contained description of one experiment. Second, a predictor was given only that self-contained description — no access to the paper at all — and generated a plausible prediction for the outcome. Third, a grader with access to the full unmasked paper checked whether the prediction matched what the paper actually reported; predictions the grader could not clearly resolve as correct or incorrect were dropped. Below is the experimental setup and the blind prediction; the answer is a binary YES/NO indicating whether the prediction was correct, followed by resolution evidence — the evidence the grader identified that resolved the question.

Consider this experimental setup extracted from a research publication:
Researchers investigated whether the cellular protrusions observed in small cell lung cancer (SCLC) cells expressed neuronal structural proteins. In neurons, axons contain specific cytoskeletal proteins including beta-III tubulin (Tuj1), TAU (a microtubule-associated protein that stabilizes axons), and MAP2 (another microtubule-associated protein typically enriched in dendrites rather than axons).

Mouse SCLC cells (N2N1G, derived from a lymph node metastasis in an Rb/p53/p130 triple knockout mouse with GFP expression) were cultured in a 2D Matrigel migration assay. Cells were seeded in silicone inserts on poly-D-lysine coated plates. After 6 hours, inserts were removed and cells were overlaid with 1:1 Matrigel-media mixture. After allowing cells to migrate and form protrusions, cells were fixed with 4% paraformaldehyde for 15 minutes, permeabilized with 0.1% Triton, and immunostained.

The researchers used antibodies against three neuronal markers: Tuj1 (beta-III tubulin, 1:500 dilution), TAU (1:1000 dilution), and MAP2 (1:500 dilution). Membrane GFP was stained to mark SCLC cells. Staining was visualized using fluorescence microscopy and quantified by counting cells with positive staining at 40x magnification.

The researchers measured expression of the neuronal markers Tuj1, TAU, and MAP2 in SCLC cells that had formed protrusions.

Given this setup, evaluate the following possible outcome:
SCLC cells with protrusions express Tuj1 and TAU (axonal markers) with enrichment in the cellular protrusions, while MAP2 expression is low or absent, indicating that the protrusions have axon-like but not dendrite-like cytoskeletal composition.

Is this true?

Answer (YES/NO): YES